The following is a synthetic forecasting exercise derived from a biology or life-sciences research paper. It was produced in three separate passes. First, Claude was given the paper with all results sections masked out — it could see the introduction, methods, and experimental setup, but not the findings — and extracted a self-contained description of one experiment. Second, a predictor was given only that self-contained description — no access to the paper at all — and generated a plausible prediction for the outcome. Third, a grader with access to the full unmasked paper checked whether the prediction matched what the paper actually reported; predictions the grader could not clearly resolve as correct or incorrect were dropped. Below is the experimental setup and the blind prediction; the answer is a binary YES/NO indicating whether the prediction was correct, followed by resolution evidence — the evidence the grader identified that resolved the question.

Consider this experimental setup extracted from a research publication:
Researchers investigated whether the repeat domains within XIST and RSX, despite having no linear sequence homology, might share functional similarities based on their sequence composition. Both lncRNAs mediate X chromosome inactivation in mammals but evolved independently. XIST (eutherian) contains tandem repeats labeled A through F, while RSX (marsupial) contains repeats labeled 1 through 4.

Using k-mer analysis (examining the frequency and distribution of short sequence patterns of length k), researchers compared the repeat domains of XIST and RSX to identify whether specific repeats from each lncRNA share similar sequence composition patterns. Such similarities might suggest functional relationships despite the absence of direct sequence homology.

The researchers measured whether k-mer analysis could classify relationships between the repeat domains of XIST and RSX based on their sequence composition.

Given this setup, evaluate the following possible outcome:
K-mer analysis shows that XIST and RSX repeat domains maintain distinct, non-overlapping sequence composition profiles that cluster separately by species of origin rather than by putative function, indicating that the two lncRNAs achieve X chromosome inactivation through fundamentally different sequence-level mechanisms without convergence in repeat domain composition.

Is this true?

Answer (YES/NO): NO